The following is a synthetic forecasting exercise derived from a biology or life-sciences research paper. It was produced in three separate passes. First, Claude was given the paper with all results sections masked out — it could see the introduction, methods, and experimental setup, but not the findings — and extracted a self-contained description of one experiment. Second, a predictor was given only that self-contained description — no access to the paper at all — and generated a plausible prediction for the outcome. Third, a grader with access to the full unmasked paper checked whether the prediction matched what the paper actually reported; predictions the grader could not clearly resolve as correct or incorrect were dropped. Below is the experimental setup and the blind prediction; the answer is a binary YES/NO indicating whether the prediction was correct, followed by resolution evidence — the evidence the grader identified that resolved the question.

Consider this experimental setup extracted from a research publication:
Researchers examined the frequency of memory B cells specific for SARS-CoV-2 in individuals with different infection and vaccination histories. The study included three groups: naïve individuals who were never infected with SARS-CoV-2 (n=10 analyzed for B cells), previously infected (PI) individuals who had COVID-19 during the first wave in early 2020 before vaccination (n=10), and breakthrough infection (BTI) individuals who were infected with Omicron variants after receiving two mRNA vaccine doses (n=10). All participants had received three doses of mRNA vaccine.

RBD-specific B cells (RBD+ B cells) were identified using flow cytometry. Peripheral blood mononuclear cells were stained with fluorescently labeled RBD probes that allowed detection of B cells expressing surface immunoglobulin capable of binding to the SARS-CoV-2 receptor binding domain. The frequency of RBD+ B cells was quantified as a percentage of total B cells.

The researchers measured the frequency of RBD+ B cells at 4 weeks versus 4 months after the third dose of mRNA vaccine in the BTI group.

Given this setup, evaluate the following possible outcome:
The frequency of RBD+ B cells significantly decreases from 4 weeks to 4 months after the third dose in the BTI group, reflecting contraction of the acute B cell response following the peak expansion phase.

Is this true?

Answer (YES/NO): NO